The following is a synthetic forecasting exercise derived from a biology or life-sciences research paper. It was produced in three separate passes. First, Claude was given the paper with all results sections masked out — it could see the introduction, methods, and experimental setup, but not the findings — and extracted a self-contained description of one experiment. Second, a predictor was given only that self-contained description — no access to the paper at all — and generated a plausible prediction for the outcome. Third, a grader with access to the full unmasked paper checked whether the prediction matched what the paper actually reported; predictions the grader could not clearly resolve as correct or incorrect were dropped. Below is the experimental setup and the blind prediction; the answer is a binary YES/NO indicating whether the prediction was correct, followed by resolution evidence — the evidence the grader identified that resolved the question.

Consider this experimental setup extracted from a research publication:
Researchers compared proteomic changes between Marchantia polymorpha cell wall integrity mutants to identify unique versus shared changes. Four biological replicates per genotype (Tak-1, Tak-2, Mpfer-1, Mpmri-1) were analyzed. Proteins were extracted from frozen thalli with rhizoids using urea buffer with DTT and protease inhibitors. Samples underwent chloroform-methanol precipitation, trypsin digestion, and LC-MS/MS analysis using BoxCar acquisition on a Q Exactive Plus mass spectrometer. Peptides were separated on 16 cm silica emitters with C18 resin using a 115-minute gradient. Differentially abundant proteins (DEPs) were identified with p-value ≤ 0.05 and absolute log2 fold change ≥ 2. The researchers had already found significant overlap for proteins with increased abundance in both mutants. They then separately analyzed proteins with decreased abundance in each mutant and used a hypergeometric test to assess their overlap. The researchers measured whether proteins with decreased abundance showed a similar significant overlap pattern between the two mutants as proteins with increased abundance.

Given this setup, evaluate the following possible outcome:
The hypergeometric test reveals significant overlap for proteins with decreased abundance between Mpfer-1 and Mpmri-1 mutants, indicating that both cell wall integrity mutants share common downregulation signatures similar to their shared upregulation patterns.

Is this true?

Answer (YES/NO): YES